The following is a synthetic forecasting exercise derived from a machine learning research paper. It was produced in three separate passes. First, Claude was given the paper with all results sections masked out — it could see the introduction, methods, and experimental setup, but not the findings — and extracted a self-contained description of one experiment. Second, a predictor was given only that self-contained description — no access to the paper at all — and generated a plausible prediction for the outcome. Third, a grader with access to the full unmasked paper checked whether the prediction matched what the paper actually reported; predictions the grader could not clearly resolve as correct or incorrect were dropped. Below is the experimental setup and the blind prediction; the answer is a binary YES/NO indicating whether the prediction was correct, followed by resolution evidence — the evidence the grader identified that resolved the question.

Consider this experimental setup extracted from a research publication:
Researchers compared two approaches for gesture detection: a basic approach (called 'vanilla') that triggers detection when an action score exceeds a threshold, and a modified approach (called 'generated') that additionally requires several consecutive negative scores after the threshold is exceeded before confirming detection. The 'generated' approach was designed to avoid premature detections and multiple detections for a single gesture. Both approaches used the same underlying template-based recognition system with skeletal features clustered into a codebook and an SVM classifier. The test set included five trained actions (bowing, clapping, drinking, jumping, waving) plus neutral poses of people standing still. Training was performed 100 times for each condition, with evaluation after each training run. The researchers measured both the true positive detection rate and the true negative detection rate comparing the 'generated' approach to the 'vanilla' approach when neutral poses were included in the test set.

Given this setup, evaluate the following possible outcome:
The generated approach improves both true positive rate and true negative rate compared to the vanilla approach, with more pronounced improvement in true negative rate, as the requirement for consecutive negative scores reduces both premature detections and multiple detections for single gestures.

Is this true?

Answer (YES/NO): NO